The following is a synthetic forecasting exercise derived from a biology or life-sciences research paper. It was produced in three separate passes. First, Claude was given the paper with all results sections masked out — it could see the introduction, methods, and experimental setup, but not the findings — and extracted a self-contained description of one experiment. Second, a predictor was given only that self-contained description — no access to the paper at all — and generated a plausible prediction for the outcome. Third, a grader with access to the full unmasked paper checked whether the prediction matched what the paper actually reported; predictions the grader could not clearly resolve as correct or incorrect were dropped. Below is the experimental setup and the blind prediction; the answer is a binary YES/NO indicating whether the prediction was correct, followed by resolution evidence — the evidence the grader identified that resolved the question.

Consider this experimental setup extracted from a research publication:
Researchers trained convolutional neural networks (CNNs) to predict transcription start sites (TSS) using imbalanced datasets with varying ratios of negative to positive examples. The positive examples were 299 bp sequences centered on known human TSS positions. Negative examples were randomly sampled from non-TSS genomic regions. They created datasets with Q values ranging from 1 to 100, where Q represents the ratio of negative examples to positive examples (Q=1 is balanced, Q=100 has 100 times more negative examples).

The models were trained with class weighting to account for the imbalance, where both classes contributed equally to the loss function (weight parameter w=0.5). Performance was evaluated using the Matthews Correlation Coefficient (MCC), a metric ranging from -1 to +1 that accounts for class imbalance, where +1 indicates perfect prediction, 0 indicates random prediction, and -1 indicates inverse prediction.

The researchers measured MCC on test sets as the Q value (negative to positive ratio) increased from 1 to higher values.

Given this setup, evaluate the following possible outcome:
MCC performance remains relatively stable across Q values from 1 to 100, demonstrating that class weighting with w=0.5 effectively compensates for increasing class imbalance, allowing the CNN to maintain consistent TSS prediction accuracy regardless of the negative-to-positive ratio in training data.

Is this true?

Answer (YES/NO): NO